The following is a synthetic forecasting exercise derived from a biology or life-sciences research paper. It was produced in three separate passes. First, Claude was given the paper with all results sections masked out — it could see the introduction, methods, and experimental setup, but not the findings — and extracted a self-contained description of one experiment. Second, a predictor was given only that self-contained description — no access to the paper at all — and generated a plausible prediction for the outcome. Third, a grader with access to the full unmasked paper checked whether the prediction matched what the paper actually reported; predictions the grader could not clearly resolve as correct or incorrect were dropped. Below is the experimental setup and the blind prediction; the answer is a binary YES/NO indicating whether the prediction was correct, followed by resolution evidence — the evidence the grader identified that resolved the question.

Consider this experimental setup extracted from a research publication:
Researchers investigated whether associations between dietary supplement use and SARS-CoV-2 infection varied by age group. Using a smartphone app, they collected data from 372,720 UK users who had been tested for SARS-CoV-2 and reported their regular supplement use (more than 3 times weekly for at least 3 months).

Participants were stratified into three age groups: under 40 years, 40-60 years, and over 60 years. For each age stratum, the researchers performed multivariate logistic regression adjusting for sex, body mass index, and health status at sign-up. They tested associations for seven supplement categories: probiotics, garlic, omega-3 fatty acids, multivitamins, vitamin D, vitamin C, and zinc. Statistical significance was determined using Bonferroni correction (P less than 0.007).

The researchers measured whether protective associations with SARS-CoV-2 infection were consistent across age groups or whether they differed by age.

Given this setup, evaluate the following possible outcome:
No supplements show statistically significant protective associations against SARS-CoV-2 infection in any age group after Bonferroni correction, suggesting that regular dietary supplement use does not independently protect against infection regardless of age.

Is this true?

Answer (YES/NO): NO